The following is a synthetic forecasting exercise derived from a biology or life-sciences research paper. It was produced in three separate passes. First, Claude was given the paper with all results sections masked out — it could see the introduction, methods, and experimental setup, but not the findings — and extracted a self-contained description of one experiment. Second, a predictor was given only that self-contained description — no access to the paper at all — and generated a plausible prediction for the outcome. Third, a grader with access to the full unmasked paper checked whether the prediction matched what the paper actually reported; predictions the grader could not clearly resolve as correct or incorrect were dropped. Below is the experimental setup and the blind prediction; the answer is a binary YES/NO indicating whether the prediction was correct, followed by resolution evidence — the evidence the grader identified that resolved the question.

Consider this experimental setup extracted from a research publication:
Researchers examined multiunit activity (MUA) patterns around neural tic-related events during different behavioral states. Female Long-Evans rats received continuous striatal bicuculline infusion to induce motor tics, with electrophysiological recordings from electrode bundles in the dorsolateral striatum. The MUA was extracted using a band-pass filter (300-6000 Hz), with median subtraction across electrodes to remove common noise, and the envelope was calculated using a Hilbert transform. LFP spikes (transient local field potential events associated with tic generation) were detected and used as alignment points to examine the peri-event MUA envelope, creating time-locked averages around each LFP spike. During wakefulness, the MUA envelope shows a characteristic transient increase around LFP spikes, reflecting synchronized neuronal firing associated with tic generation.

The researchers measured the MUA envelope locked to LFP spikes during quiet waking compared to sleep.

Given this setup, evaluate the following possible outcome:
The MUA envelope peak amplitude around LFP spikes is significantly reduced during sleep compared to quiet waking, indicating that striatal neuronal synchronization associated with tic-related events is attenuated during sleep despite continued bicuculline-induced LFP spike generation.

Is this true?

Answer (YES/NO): YES